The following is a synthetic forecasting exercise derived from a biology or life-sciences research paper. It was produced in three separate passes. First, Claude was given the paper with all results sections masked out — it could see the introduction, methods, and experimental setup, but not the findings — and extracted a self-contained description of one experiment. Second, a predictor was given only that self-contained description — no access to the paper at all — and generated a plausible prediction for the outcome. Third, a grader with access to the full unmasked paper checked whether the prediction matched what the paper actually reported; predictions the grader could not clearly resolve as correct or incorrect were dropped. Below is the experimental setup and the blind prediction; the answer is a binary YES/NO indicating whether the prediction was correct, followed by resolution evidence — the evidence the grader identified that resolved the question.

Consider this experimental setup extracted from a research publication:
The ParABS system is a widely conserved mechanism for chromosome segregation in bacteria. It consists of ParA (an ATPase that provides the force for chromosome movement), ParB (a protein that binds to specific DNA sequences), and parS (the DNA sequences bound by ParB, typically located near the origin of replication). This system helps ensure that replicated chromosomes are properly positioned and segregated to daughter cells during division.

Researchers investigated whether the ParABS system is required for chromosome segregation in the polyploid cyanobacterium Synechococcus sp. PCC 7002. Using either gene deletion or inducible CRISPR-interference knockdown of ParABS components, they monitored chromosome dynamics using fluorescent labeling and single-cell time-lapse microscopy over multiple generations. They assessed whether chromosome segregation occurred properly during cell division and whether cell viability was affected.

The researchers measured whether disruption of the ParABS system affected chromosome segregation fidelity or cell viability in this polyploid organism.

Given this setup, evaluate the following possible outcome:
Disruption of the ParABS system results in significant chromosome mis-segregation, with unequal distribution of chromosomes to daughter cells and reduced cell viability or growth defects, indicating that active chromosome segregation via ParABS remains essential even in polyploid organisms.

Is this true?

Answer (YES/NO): NO